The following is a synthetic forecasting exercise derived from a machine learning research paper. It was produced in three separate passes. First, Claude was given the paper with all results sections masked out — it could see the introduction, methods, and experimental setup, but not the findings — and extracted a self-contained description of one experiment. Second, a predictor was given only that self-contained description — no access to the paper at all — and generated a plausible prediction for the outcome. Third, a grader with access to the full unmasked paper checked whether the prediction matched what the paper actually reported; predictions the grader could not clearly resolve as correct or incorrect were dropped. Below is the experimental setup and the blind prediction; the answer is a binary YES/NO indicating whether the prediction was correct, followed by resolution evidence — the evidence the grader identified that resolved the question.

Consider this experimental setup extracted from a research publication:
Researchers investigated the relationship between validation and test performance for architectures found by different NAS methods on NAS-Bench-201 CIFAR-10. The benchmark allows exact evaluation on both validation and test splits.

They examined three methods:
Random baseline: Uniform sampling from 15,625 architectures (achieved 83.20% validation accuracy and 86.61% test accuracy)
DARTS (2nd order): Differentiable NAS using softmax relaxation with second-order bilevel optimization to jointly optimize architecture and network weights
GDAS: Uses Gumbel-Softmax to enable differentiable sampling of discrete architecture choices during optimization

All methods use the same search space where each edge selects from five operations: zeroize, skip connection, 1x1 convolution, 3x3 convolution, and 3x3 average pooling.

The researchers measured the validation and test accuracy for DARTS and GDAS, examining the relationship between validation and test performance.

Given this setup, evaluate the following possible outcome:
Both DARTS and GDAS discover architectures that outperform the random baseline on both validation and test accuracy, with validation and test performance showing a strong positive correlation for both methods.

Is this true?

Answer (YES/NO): NO